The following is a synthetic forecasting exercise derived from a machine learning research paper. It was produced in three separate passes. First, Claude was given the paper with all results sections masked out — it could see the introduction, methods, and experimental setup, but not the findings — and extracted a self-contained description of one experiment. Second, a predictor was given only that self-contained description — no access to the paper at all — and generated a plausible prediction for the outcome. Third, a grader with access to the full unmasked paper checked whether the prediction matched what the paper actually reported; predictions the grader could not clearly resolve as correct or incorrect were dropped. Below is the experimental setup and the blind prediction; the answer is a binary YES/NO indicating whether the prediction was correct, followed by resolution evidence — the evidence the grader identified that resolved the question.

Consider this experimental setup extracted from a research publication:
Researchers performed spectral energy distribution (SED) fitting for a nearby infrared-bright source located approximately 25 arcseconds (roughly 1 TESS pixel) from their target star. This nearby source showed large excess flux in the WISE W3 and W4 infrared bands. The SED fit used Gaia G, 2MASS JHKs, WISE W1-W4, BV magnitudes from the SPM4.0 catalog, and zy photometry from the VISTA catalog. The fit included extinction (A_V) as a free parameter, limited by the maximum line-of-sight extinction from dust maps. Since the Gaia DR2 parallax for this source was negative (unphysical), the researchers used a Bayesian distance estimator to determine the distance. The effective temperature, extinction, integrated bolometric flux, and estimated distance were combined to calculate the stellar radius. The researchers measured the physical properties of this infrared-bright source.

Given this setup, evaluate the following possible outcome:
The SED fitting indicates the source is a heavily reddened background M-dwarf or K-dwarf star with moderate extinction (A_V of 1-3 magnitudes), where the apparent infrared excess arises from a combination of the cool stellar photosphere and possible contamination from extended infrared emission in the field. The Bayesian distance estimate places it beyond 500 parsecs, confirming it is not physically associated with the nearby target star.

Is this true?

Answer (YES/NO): NO